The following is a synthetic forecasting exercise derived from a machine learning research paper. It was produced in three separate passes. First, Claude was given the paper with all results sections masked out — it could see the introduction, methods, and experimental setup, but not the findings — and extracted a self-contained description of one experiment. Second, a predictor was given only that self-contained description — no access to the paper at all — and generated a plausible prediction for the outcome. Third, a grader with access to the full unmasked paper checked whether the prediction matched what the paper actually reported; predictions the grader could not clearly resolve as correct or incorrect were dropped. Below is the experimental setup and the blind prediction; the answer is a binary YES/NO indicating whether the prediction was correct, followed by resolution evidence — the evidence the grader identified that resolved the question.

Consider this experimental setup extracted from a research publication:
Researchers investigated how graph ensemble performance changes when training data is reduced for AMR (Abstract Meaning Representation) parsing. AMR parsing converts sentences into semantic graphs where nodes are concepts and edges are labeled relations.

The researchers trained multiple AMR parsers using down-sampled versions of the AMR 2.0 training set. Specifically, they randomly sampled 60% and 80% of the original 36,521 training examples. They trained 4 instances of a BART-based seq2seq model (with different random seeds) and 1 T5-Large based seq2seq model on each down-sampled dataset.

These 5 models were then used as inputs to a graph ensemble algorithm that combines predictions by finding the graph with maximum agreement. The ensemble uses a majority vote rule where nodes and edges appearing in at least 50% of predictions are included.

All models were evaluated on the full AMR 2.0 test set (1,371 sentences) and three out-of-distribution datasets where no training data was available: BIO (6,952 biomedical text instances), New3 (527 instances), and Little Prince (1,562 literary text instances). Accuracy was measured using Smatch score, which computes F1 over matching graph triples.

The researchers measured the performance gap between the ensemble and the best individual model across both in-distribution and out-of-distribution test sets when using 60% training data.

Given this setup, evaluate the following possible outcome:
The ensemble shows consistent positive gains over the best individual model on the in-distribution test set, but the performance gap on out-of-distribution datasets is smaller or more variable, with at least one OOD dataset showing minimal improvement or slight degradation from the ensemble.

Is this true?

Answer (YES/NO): NO